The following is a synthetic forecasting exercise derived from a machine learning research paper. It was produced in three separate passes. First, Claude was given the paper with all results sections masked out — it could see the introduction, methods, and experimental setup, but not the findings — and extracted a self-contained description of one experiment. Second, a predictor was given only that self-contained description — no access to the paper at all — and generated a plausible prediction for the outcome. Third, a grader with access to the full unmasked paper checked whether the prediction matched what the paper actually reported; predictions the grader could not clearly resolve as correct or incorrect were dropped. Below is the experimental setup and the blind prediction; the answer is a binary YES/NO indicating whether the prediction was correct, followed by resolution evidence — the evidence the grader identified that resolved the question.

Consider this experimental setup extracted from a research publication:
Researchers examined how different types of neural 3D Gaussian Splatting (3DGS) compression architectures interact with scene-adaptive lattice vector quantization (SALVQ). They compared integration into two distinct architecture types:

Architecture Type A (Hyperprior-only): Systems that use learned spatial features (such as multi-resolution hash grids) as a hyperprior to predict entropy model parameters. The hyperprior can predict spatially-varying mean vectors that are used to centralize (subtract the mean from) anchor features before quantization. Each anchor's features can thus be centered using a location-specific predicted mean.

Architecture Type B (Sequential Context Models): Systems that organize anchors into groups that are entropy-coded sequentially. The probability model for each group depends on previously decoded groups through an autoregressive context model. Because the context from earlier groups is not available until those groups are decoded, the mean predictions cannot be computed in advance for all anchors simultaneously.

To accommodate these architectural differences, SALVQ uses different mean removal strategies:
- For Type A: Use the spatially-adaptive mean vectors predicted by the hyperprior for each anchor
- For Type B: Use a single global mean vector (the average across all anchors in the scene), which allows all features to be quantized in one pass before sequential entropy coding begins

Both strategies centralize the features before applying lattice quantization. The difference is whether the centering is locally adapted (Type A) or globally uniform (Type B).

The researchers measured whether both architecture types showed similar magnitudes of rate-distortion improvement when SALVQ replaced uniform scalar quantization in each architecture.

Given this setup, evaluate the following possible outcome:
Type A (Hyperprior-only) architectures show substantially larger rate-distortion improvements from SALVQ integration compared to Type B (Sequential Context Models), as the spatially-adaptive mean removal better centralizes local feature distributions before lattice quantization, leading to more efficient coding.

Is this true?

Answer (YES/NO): NO